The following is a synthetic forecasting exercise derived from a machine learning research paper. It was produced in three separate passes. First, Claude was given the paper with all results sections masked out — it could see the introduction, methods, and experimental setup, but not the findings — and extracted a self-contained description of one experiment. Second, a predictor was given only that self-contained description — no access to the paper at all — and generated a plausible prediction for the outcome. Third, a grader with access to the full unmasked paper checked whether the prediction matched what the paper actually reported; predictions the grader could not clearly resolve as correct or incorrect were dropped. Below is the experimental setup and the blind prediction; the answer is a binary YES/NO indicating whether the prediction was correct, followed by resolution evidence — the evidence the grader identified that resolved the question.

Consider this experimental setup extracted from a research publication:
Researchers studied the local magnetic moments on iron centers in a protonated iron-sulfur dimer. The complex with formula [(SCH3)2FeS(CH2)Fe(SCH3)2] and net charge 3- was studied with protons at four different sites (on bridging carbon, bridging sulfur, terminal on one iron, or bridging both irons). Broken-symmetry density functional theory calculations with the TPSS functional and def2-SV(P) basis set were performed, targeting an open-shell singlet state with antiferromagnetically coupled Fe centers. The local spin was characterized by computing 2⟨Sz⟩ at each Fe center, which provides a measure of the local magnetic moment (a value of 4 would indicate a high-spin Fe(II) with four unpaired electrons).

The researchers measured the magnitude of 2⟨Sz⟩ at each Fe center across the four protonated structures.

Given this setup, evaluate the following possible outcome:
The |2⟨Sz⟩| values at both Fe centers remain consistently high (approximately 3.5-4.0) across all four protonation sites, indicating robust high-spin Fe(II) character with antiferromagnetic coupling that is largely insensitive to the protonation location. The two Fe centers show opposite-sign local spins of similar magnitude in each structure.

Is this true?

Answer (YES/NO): NO